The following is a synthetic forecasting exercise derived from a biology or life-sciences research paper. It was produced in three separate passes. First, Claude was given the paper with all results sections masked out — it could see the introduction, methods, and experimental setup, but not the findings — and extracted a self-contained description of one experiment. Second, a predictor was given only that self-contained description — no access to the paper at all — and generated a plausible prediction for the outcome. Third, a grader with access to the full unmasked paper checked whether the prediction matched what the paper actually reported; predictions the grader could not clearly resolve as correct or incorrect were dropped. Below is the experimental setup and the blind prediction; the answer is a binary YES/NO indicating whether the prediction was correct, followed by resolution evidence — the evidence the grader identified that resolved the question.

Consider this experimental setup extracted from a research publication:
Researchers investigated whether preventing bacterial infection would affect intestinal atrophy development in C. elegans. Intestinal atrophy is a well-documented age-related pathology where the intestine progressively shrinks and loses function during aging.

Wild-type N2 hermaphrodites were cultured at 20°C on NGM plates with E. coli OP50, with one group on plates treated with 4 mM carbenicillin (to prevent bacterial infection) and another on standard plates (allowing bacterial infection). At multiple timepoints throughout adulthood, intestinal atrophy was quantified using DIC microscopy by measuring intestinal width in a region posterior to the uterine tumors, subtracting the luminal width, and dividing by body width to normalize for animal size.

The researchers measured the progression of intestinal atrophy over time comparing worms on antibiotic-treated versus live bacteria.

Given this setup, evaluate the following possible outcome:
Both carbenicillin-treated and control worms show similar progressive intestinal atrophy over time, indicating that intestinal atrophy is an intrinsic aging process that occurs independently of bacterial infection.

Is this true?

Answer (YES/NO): YES